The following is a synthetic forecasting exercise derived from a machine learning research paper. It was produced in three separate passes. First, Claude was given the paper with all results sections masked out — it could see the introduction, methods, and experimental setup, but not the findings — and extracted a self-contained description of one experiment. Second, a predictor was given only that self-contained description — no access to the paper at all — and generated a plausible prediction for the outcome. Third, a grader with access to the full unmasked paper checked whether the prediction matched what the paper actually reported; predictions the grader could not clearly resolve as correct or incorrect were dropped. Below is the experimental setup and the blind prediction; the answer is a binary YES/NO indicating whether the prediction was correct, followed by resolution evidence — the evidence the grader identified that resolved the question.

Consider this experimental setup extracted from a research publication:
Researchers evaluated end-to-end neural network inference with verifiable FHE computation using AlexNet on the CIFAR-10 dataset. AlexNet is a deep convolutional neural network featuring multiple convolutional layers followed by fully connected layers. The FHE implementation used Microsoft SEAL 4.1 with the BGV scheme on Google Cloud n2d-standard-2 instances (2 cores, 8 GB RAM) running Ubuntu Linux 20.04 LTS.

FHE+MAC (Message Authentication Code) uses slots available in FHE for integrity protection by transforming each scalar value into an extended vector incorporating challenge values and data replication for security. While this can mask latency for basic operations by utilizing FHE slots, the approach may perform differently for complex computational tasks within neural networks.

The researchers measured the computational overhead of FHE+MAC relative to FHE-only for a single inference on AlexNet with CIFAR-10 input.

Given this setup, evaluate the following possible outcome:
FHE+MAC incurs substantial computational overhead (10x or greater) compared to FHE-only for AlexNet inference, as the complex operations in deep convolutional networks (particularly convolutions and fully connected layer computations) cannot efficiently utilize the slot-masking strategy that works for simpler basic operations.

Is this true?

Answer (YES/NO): NO